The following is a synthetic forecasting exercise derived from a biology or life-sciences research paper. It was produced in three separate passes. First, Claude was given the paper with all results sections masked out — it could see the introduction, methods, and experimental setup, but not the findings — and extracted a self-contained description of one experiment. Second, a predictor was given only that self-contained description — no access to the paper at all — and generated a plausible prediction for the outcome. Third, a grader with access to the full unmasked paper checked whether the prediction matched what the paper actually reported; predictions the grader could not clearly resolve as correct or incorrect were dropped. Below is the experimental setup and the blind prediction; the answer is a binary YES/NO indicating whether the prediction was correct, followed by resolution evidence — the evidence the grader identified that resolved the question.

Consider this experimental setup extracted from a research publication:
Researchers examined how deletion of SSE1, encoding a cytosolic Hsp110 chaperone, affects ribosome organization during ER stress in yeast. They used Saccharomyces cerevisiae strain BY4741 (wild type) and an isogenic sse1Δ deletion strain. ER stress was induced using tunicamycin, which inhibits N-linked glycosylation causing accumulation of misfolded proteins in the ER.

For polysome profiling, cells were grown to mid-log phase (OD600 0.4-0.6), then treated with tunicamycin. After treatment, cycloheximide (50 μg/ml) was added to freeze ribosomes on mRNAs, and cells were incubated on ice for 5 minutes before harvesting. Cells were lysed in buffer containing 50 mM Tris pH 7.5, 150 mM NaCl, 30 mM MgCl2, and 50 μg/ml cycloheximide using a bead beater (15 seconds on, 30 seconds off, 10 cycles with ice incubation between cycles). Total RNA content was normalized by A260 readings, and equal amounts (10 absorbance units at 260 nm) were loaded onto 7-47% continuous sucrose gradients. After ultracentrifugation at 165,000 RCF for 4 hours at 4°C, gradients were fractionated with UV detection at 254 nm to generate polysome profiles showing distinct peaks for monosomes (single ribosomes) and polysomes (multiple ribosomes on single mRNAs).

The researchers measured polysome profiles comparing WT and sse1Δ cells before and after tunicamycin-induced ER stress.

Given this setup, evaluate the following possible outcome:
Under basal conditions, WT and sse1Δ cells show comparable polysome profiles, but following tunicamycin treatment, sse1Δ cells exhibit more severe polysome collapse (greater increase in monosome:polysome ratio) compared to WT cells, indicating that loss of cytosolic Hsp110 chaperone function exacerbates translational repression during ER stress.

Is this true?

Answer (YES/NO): NO